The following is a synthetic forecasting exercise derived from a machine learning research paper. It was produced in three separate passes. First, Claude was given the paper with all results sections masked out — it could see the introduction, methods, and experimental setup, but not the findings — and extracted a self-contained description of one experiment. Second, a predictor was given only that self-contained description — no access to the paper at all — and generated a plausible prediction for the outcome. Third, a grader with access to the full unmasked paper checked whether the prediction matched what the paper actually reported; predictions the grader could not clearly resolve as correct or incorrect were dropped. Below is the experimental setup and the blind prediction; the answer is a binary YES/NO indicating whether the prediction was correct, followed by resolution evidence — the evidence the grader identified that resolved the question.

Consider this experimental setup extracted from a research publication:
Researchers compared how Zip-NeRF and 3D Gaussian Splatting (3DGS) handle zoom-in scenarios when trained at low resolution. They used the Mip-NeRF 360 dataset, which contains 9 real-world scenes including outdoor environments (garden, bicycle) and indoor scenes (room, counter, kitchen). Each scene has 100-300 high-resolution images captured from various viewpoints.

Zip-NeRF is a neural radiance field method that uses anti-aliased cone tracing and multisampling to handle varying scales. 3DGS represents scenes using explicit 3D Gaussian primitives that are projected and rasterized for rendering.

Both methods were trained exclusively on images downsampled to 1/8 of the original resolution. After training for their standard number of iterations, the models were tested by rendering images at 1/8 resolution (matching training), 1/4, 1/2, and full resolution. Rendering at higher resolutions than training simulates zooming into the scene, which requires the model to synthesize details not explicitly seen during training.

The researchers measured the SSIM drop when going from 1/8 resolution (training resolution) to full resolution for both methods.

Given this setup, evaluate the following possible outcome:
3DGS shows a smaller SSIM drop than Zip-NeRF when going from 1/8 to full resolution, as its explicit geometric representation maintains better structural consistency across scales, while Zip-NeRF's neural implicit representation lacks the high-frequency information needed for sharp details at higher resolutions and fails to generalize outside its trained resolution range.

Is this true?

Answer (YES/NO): YES